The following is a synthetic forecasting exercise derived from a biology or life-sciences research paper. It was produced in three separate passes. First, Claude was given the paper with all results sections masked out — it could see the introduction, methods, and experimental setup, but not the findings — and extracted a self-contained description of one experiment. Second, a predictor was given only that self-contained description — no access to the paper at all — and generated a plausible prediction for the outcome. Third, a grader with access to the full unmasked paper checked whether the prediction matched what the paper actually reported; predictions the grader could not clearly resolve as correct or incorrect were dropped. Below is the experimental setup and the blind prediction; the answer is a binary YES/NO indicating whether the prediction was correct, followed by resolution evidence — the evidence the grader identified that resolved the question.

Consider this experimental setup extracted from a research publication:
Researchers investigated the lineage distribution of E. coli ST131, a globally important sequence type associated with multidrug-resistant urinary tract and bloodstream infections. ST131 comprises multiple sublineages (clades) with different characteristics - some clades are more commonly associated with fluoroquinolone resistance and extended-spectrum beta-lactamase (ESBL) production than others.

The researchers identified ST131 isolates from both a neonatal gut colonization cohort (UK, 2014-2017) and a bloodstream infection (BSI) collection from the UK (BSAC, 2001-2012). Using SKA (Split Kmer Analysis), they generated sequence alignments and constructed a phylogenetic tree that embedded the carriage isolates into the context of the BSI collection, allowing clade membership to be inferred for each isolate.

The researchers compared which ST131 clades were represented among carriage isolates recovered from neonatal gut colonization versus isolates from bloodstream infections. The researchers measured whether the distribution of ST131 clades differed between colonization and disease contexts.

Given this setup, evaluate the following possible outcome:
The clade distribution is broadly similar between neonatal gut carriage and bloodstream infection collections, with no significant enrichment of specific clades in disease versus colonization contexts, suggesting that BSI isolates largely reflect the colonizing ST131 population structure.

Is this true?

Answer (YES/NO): NO